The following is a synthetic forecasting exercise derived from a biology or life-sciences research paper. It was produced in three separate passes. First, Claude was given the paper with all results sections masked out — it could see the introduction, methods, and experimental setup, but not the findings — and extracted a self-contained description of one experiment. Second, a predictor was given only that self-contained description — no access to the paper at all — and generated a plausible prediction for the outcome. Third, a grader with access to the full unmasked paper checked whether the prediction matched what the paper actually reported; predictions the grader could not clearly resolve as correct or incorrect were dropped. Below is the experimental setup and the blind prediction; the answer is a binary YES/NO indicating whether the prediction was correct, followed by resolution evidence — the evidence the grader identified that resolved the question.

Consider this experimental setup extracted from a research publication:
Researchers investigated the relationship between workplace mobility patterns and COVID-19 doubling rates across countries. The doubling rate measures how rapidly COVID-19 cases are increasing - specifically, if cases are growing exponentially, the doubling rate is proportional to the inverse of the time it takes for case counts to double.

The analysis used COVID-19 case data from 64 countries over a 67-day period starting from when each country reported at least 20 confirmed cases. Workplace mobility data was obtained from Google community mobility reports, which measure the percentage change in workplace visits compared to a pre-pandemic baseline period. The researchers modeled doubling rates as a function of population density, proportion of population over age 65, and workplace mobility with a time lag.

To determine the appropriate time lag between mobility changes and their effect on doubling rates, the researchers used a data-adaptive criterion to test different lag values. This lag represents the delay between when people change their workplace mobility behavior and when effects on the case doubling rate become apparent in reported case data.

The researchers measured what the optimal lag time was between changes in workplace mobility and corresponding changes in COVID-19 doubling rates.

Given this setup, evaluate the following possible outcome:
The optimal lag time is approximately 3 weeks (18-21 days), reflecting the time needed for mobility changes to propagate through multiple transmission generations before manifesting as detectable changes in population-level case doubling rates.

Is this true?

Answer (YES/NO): NO